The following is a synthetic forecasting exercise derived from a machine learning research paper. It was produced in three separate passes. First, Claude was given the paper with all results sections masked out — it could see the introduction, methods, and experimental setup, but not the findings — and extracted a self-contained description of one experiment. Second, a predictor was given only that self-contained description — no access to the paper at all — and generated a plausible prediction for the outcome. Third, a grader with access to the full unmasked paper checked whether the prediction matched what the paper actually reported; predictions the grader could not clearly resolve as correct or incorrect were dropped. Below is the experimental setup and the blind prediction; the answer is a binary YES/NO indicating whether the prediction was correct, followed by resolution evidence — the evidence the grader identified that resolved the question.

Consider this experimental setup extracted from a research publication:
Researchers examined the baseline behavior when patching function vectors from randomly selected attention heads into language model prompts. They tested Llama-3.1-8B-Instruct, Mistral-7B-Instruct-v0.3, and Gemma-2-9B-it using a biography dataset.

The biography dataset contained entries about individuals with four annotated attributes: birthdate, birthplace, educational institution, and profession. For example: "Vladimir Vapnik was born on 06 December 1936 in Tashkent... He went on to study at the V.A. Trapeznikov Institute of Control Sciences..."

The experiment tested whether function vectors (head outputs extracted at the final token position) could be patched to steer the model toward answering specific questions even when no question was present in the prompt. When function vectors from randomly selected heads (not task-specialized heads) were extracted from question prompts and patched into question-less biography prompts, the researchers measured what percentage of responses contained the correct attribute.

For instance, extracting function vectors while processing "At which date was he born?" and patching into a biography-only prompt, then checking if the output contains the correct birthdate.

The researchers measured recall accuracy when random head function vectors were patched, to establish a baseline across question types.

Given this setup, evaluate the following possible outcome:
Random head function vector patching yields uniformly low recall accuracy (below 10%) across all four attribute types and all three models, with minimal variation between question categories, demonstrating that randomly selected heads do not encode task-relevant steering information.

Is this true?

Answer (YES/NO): NO